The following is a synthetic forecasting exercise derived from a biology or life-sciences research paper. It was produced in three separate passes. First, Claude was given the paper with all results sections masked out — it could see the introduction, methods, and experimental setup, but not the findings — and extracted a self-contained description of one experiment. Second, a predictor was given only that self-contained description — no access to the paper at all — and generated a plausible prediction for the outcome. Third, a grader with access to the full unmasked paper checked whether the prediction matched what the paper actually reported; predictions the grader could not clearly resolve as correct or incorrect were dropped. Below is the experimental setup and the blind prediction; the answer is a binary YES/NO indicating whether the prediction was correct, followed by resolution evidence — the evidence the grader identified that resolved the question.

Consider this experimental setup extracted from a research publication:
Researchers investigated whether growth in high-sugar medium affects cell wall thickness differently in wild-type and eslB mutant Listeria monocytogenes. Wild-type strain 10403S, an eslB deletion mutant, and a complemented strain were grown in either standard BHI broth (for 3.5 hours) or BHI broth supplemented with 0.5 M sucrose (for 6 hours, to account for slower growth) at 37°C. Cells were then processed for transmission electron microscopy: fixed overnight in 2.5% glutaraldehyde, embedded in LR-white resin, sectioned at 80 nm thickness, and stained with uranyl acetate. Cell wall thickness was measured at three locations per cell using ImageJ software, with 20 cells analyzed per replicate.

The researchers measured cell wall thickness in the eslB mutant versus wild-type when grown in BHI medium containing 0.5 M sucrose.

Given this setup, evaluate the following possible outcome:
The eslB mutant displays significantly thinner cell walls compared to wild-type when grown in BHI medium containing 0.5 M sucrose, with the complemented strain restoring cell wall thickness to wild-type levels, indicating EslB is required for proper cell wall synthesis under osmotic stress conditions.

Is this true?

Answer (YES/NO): YES